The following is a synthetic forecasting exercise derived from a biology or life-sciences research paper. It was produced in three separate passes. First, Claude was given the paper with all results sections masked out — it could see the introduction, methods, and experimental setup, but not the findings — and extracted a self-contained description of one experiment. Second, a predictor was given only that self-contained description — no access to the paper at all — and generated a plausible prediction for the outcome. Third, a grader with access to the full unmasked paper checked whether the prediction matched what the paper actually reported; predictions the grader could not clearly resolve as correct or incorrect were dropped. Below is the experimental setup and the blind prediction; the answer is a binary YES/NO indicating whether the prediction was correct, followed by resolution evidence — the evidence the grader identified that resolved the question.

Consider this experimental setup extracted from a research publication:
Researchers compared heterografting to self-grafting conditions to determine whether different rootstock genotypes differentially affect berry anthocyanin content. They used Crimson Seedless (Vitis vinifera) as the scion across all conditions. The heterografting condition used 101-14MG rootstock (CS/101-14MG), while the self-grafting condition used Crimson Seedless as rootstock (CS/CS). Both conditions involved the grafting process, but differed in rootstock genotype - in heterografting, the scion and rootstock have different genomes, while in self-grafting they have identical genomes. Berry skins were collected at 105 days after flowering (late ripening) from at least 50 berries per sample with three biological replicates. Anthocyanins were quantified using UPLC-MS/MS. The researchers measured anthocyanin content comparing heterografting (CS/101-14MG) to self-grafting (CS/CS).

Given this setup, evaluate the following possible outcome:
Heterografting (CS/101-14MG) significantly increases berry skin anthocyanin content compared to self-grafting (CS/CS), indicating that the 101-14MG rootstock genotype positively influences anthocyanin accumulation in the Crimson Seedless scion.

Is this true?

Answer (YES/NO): NO